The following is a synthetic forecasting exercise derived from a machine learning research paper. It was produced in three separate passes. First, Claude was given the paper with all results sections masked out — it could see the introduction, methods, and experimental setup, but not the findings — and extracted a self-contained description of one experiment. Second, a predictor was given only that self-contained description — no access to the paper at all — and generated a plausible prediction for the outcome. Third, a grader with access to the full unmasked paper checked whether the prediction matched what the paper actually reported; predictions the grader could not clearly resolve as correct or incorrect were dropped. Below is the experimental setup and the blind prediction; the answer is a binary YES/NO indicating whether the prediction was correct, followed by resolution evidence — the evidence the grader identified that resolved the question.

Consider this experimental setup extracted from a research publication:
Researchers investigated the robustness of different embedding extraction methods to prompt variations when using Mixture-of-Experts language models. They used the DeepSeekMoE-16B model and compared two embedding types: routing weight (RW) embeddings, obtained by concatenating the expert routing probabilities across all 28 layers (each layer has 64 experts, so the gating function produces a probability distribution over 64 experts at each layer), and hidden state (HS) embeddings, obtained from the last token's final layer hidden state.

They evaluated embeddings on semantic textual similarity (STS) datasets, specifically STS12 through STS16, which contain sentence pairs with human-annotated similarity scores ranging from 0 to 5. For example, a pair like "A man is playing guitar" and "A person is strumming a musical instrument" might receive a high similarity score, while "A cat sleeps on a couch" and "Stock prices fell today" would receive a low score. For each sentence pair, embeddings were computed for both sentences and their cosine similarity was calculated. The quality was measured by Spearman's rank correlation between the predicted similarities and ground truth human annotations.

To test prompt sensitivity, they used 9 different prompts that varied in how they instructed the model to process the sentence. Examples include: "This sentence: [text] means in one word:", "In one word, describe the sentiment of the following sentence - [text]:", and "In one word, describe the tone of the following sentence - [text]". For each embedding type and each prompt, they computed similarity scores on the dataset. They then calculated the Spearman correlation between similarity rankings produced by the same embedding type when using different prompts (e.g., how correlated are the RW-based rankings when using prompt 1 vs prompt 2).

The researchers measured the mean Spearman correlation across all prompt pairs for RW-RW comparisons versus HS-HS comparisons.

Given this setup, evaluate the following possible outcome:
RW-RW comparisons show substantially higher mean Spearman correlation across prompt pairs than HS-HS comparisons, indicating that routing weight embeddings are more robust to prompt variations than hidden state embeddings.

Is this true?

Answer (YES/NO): YES